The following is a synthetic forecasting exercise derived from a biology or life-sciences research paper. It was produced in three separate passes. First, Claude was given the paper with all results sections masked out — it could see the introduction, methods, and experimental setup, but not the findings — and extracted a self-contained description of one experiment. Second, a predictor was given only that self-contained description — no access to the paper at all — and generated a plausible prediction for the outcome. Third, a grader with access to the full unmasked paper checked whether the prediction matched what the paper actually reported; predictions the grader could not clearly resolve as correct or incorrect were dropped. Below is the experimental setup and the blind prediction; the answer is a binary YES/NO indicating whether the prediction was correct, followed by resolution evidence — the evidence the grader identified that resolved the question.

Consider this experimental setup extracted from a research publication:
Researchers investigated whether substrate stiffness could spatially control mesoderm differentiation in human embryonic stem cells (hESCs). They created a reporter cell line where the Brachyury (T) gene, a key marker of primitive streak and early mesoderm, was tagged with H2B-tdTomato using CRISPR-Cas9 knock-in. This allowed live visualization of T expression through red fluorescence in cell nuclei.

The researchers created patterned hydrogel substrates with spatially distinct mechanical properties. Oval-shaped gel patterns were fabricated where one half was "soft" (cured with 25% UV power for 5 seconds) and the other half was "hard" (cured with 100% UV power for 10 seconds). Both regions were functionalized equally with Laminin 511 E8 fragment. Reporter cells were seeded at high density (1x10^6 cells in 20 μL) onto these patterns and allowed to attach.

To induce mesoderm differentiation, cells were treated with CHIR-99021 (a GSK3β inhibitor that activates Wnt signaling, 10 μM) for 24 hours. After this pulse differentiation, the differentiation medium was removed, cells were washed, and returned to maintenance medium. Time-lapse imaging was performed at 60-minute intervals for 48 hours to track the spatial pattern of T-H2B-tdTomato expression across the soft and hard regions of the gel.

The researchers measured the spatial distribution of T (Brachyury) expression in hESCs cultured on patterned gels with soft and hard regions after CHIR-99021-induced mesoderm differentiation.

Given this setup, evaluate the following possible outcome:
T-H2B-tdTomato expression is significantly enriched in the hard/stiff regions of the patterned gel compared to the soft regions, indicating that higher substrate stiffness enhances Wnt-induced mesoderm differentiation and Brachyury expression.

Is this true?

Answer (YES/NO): NO